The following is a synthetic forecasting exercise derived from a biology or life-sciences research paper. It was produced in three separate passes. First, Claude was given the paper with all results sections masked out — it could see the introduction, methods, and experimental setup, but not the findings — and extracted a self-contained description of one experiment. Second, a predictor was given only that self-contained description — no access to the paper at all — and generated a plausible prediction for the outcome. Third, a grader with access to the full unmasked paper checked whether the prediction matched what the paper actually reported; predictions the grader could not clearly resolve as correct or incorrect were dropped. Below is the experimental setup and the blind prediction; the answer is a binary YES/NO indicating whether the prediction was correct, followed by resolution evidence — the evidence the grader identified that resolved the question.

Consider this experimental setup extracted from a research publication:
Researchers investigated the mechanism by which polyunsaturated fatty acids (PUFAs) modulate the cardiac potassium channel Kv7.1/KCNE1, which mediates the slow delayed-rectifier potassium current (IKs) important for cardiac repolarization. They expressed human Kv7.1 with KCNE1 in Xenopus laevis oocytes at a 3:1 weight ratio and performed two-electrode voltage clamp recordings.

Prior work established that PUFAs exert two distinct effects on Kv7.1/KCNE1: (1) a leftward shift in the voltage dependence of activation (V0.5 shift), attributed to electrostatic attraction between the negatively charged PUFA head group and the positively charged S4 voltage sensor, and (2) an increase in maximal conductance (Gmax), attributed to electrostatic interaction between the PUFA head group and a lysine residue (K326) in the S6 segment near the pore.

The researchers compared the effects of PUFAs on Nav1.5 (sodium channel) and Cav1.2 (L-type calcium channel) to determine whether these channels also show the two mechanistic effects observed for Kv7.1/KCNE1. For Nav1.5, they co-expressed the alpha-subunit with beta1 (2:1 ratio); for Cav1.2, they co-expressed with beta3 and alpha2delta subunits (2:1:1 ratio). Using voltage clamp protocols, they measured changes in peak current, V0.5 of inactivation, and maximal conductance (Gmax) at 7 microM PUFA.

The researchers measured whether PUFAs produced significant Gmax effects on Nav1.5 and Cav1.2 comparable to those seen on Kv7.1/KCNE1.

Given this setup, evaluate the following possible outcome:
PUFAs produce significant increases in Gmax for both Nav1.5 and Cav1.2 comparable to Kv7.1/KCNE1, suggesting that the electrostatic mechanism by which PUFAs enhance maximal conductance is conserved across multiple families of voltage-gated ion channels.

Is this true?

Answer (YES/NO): NO